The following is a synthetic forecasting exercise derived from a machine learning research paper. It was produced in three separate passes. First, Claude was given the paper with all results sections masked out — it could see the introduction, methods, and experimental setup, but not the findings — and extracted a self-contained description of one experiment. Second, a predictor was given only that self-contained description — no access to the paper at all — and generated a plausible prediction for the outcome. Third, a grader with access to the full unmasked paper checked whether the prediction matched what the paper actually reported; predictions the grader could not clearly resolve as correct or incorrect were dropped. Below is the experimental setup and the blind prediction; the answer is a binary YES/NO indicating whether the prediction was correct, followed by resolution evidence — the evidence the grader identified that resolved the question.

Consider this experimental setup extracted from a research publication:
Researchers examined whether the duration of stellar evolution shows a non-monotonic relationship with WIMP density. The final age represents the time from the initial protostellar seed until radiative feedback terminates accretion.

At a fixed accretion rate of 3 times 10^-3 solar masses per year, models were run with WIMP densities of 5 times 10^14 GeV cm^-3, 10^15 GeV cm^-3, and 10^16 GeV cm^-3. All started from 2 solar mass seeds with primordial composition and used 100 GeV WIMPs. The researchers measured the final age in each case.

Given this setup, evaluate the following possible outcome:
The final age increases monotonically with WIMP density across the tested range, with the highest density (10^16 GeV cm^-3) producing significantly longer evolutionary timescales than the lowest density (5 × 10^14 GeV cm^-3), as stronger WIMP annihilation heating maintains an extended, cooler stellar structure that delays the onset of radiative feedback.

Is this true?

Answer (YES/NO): NO